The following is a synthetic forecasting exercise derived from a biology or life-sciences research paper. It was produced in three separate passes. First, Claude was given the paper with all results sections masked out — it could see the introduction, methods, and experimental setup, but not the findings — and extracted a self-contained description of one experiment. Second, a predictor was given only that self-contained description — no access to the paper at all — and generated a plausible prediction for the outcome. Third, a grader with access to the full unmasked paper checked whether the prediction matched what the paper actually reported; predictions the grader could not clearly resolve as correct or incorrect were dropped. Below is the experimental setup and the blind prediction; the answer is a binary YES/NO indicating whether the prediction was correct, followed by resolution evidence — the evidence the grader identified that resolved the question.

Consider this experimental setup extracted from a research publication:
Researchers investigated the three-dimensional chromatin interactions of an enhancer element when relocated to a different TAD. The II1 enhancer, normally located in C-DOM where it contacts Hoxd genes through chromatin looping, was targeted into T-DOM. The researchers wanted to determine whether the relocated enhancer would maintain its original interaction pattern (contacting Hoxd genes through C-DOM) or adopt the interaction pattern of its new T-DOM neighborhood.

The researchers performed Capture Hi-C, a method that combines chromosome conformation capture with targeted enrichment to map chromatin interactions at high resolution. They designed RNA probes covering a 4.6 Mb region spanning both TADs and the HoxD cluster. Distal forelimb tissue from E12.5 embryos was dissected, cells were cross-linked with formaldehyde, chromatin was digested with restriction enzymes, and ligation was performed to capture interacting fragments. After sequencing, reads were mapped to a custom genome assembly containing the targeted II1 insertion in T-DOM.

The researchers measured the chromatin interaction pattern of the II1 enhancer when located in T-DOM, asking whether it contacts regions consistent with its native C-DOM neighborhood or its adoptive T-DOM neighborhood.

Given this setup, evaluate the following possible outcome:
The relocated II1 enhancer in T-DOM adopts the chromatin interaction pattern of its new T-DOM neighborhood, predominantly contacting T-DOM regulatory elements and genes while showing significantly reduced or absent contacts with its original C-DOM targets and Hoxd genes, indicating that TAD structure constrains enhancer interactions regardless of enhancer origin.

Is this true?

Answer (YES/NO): NO